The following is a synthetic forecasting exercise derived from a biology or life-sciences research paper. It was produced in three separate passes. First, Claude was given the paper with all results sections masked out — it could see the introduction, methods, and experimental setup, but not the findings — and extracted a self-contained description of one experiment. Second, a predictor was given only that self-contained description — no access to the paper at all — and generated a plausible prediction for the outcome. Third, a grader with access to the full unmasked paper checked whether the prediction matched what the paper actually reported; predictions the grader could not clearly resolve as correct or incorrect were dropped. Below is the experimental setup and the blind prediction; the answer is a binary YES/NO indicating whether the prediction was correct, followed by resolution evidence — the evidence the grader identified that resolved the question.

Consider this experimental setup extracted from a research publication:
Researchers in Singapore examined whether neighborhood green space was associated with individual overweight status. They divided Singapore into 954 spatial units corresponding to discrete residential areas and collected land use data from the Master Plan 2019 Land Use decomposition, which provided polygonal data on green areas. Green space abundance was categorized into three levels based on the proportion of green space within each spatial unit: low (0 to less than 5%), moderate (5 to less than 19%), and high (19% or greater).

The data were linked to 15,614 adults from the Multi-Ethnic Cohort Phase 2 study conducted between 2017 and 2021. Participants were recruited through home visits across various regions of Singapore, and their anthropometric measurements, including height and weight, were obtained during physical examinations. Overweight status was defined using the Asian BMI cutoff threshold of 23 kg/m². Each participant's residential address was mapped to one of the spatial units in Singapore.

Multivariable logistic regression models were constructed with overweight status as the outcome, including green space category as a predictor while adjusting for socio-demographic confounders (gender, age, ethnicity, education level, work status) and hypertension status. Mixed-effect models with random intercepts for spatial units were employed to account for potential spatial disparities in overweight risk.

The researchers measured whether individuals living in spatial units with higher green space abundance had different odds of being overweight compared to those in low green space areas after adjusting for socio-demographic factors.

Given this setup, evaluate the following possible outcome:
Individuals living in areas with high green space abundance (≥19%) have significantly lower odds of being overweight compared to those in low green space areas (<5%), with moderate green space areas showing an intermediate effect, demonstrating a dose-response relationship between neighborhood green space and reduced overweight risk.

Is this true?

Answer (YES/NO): NO